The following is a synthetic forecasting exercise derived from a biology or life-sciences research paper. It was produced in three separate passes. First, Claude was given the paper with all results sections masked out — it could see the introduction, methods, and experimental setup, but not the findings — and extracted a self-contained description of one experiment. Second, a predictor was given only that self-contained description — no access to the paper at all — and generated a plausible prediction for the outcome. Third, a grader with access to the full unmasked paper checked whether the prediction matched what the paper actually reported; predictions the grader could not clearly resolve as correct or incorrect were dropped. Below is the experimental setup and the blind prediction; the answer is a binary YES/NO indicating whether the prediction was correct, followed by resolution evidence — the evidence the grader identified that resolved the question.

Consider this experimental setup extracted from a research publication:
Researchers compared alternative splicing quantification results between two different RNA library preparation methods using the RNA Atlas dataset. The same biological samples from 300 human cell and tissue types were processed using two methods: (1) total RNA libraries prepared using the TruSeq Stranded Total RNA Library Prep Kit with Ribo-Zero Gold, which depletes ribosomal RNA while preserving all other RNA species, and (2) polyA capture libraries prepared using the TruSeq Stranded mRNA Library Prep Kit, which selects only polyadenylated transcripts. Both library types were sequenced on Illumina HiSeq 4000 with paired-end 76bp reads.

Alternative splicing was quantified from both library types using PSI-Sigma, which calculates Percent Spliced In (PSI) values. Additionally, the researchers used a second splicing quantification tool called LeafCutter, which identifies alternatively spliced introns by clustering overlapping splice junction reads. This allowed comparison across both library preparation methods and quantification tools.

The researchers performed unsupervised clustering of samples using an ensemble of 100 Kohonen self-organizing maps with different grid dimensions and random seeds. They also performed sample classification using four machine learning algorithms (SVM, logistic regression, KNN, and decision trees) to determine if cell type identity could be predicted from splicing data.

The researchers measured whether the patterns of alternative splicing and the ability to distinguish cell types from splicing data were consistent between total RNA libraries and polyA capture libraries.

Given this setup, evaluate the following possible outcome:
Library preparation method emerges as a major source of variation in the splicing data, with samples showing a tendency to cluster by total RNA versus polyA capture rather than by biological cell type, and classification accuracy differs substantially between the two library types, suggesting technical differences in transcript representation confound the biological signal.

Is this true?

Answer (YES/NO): NO